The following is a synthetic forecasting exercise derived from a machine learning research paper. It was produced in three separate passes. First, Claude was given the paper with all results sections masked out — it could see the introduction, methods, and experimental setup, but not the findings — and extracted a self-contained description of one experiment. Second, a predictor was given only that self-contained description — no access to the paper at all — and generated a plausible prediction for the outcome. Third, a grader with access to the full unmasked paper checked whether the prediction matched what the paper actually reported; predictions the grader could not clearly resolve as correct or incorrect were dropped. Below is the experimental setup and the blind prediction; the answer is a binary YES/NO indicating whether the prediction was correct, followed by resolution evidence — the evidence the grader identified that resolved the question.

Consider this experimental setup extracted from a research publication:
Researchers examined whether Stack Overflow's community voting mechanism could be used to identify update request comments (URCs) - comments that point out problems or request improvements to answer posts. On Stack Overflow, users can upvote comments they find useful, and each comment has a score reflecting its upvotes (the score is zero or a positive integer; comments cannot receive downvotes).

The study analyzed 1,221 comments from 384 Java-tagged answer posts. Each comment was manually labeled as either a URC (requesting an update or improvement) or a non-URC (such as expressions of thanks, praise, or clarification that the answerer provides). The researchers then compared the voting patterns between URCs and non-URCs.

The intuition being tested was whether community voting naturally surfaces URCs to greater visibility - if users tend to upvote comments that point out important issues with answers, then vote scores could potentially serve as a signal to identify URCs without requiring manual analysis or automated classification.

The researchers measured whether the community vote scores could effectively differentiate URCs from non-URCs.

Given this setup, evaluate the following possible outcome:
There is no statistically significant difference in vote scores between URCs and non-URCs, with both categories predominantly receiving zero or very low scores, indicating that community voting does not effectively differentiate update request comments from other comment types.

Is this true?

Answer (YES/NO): YES